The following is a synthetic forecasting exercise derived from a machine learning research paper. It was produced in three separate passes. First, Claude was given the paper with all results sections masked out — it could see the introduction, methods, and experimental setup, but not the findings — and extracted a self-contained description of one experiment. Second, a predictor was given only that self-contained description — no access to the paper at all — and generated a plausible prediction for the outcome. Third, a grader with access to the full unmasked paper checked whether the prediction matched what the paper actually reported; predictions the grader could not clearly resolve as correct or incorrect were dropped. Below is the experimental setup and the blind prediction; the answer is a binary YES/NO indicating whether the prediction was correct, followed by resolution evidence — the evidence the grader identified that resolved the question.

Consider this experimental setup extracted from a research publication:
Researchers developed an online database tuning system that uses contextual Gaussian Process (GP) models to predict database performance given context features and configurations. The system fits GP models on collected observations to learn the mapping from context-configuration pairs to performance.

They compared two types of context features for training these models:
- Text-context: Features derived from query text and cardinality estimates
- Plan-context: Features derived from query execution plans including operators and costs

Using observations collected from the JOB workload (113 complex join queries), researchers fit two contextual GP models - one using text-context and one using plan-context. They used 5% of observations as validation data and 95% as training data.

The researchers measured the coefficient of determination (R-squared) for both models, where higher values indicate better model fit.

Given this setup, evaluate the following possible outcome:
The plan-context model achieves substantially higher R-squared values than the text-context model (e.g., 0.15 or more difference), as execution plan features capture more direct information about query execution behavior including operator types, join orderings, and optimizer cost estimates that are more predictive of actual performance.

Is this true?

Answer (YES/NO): NO